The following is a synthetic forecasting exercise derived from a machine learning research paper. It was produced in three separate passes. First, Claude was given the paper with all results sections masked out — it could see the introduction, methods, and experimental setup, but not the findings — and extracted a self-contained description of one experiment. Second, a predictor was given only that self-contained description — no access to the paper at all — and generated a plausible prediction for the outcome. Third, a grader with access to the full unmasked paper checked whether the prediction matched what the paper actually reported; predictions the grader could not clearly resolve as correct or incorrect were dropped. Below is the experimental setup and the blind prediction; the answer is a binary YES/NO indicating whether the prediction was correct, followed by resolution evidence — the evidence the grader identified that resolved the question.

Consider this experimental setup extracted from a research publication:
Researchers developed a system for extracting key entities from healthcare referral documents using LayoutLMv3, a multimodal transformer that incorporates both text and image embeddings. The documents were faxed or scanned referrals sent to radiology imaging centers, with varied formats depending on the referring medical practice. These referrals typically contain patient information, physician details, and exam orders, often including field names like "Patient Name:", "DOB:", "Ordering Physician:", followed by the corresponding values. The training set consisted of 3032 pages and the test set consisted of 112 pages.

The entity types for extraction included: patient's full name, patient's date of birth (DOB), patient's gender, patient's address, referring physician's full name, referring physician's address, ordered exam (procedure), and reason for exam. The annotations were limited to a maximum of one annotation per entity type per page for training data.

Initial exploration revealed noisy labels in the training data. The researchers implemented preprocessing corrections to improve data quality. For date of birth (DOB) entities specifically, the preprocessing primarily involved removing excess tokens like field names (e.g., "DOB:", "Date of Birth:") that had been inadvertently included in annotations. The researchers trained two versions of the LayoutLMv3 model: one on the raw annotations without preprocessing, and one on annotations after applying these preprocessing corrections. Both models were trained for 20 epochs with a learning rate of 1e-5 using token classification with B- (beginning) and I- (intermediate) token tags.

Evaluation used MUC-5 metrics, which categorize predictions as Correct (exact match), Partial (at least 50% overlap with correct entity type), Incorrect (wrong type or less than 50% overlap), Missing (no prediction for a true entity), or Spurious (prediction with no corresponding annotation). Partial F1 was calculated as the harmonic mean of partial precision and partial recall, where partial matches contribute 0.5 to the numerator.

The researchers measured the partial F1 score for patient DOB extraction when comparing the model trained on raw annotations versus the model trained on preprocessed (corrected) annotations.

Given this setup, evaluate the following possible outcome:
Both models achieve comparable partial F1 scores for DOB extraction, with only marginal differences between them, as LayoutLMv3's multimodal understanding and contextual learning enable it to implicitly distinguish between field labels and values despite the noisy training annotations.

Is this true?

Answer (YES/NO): NO